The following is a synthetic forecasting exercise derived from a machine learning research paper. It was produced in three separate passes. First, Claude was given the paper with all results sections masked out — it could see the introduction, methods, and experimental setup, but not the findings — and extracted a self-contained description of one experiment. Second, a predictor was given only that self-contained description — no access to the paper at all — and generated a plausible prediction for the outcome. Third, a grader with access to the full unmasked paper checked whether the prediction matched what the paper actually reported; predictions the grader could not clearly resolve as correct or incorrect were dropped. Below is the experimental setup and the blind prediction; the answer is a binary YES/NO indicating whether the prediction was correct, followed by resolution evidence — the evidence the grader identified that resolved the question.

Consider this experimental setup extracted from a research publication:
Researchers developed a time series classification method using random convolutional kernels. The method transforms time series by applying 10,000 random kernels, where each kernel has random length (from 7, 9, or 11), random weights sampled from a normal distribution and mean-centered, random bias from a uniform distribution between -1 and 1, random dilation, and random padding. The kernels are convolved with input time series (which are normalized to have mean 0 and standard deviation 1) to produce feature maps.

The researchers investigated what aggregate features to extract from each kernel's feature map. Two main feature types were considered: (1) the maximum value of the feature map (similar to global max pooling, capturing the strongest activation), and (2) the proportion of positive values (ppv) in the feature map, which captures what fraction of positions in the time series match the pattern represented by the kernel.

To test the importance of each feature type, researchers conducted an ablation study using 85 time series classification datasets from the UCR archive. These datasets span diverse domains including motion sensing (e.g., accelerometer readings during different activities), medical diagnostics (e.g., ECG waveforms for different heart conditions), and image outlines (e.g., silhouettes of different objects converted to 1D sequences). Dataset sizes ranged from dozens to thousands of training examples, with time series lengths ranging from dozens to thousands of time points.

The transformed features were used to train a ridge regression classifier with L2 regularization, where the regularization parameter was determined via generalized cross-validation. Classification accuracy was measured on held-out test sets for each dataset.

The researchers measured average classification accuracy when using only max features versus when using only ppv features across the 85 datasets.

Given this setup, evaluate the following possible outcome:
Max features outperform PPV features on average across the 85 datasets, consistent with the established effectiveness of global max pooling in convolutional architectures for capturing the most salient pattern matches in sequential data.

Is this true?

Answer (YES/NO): NO